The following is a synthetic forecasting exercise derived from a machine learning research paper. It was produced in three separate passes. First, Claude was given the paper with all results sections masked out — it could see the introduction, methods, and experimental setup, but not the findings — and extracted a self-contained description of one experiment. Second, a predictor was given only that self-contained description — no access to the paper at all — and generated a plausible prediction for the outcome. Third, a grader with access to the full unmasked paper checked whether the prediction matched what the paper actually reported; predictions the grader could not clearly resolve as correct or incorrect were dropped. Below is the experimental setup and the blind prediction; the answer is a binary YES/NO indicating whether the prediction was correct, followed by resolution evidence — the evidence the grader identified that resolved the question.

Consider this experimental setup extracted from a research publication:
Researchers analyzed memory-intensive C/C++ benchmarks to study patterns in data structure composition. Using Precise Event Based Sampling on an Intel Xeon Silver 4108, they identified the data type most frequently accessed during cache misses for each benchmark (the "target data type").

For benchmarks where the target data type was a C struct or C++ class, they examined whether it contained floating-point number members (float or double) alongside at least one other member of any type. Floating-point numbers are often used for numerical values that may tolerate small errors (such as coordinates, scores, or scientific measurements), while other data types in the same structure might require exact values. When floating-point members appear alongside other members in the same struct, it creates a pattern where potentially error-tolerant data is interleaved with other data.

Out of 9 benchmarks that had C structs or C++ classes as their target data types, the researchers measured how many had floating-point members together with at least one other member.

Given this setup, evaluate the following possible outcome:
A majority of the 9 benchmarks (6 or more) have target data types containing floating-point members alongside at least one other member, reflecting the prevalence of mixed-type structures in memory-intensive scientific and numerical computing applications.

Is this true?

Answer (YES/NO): NO